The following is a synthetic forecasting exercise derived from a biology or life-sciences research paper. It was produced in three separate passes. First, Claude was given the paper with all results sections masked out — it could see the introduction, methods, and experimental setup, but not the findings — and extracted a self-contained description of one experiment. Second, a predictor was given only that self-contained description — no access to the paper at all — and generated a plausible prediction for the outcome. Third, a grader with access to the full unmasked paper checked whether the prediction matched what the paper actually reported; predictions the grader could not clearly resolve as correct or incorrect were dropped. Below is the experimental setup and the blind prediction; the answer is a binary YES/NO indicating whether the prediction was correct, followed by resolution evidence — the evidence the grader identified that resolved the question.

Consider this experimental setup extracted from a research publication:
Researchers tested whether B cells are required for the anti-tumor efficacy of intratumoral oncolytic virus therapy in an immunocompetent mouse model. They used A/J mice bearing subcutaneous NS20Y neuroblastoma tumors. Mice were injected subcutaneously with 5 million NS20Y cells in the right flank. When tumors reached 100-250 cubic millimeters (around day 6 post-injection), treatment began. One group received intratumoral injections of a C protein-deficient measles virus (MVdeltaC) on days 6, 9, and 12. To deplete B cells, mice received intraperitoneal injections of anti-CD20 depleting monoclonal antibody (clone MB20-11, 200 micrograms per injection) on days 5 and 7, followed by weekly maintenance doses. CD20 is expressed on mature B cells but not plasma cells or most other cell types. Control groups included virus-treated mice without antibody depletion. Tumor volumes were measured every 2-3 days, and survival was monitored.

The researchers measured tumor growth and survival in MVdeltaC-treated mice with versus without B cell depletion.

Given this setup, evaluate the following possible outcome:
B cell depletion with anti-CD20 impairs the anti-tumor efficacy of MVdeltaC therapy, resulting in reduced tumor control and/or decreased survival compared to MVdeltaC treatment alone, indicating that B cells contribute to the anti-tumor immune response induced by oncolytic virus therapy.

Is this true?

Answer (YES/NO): YES